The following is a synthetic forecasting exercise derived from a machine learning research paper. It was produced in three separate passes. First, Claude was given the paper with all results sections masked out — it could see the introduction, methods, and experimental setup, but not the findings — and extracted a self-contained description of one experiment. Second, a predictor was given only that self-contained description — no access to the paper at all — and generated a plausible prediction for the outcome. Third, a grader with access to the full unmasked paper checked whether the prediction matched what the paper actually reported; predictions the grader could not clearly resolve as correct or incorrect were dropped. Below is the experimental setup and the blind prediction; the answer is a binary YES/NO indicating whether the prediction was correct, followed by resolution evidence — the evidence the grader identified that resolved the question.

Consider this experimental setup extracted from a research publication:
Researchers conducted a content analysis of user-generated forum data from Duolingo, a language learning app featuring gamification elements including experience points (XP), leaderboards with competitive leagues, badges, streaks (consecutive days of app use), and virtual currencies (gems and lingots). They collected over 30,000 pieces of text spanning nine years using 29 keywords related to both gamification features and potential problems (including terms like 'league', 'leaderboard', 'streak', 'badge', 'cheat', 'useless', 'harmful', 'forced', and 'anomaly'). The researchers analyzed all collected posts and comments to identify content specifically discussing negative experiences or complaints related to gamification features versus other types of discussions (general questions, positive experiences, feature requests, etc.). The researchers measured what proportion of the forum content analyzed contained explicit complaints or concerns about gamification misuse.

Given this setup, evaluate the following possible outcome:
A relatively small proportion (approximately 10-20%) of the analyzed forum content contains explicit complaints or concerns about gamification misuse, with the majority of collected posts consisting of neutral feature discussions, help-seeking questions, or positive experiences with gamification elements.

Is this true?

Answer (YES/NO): NO